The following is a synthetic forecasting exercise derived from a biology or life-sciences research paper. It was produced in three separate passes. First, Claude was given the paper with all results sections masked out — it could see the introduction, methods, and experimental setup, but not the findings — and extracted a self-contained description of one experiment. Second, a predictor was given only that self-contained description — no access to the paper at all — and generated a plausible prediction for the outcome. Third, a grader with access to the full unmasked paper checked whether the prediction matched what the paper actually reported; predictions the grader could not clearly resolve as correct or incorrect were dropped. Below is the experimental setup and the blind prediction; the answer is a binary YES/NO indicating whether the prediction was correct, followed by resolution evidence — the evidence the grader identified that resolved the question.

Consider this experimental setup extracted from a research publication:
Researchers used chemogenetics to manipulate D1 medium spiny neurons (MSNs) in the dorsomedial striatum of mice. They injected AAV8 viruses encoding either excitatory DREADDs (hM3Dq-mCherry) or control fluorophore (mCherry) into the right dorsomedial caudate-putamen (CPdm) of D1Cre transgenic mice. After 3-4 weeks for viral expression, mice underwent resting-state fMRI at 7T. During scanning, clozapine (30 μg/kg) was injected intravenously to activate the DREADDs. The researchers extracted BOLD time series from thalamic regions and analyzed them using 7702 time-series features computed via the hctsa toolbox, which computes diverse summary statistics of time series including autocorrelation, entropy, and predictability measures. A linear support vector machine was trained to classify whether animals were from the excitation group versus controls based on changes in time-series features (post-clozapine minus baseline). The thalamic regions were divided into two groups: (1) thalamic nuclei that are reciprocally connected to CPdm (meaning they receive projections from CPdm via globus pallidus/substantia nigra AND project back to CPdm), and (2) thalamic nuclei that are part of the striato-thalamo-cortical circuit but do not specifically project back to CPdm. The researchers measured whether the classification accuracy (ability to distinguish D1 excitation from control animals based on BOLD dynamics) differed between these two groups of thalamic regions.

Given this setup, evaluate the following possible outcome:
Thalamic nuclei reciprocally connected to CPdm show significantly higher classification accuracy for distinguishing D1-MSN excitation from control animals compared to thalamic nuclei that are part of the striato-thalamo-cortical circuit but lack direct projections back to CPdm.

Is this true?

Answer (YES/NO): YES